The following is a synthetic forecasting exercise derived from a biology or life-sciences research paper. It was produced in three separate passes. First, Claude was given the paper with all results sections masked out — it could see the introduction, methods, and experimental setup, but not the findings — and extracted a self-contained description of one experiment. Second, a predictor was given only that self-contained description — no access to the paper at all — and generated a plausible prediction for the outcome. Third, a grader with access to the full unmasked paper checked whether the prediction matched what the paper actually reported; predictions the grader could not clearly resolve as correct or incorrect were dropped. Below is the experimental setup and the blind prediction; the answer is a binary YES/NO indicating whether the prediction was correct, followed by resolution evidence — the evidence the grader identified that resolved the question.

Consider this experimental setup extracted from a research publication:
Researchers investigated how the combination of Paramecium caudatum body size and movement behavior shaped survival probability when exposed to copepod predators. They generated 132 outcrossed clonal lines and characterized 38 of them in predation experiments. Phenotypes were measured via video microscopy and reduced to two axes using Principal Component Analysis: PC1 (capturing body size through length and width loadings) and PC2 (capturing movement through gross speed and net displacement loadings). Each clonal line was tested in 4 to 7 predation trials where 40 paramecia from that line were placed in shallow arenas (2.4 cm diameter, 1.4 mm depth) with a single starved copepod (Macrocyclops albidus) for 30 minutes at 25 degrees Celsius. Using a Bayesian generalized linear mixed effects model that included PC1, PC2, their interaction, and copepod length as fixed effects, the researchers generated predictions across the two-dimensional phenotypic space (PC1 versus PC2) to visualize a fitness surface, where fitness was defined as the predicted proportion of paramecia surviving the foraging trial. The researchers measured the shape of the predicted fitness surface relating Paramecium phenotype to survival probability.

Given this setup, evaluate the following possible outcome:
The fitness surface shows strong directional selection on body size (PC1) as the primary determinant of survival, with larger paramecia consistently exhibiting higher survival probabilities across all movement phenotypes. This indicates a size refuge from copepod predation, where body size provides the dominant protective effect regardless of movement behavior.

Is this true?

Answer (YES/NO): NO